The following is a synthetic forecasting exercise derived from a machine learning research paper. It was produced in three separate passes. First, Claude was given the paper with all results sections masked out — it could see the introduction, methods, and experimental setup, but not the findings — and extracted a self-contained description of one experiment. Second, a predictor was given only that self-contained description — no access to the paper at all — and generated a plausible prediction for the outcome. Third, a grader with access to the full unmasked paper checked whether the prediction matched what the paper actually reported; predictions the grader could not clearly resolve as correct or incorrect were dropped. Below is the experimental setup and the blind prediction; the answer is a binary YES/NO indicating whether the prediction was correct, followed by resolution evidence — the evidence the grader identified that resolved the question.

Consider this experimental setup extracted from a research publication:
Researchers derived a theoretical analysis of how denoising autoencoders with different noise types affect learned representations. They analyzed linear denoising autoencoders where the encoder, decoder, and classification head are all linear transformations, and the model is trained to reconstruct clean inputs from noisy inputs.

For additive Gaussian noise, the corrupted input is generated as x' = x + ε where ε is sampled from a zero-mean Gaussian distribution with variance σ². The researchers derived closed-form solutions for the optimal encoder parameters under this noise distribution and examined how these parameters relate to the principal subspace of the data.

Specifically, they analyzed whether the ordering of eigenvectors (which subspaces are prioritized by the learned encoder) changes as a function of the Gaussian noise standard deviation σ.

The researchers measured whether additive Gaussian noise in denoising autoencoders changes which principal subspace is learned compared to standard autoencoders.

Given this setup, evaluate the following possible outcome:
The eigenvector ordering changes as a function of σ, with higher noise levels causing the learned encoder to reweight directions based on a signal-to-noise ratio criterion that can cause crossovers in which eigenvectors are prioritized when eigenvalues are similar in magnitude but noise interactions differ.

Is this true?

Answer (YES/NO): NO